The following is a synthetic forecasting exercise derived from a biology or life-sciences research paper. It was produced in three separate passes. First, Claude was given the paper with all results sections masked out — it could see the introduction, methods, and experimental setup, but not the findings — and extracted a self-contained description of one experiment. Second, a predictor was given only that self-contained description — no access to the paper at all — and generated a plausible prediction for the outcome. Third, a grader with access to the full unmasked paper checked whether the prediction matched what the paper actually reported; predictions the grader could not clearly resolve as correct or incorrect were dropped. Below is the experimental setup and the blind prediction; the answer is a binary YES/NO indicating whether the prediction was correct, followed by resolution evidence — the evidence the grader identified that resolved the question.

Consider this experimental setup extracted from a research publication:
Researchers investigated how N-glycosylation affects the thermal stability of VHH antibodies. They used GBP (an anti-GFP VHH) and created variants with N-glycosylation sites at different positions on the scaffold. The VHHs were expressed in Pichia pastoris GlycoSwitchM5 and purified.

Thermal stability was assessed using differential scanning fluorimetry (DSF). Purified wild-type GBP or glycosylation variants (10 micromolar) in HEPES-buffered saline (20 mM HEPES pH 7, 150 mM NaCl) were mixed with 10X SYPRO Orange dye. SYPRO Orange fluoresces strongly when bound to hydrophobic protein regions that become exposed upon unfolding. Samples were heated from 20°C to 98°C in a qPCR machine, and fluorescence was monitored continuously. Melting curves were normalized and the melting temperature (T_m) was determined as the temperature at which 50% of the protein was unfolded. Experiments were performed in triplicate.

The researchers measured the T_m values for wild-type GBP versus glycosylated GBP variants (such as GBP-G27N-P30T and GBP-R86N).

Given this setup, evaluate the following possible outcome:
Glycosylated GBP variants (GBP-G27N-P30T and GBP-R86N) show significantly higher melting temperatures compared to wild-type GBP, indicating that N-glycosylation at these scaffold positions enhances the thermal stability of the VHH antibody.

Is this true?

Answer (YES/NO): NO